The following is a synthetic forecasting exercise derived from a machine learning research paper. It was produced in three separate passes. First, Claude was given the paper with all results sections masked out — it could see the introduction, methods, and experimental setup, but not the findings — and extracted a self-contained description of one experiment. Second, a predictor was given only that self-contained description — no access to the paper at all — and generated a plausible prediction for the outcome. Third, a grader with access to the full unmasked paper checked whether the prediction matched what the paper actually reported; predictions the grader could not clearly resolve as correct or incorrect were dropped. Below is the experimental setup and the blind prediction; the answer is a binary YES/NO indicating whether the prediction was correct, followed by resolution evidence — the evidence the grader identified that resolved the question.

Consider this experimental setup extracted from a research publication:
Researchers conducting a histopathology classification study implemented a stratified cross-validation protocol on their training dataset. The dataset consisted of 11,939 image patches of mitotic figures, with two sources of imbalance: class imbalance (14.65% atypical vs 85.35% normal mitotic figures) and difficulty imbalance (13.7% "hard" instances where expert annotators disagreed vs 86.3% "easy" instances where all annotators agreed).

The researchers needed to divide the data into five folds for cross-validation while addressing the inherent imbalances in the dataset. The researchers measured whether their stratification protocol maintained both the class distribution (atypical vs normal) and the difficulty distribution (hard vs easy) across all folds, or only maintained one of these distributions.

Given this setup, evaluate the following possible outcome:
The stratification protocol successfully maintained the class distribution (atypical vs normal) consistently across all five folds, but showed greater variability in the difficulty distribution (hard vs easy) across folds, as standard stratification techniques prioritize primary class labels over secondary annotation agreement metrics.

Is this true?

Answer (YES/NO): NO